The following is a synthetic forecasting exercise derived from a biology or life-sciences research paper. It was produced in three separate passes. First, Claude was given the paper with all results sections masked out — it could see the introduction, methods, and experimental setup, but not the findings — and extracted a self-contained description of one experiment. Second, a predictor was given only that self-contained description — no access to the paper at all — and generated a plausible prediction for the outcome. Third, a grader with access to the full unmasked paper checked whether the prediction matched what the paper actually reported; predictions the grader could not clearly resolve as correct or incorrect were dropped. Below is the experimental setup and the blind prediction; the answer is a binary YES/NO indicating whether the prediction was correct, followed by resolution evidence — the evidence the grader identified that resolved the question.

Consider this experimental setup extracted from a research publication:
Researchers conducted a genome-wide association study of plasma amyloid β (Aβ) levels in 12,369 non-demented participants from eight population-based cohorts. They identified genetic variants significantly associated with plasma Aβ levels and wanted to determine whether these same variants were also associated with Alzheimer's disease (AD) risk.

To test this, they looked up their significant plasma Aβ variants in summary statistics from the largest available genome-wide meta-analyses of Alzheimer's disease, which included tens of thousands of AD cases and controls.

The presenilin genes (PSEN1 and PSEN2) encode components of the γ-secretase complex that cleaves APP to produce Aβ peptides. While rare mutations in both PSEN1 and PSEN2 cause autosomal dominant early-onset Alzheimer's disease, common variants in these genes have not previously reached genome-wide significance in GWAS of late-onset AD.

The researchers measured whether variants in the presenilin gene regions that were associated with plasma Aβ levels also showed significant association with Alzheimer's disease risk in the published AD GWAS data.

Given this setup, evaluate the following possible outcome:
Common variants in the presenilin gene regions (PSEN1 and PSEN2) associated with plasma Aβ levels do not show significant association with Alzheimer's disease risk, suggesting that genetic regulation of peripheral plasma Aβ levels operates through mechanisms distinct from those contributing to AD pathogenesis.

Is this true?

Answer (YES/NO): NO